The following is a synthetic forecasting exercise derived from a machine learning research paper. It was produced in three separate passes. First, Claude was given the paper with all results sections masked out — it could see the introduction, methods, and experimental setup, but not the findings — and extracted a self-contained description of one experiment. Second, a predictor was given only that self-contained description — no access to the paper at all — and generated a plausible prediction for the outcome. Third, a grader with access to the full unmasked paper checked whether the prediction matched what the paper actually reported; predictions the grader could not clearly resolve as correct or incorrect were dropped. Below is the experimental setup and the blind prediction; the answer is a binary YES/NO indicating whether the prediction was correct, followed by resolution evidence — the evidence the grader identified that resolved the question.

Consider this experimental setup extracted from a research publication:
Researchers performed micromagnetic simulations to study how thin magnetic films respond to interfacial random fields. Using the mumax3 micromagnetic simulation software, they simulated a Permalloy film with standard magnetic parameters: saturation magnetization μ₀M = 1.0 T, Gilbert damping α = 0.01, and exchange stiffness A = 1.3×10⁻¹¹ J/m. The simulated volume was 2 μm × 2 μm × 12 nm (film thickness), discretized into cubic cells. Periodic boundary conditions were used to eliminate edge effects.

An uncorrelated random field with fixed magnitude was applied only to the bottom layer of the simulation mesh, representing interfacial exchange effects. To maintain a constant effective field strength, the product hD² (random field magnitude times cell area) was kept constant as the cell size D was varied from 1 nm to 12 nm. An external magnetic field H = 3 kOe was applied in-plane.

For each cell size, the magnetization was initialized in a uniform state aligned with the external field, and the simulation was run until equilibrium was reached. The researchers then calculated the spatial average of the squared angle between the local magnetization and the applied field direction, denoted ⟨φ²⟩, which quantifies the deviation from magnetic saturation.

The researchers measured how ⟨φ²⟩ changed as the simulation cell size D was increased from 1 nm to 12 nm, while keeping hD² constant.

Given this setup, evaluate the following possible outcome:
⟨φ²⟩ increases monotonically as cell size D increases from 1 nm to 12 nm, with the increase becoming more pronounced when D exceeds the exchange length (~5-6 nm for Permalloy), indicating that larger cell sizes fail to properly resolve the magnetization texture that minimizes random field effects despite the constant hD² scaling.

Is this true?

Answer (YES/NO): NO